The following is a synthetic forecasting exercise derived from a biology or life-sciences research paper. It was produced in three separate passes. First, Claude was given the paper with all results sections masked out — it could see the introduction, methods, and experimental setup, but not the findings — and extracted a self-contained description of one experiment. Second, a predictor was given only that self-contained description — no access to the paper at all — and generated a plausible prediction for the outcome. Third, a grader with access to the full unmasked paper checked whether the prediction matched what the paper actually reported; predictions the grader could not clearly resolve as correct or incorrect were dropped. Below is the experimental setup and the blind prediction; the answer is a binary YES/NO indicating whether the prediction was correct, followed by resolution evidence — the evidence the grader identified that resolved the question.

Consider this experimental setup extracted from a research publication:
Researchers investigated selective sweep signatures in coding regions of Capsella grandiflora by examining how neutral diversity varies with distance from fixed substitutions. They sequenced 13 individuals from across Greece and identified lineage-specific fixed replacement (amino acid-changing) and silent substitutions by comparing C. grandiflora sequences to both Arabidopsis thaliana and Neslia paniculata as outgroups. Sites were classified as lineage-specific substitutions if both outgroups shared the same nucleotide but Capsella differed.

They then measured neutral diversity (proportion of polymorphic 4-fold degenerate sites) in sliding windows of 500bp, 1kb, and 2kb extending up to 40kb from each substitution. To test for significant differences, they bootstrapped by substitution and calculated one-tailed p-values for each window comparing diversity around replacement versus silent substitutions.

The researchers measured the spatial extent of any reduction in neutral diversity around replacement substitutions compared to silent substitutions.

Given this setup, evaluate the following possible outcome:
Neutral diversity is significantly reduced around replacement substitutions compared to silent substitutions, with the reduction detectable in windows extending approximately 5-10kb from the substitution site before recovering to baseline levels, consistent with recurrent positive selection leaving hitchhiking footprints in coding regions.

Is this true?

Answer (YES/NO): NO